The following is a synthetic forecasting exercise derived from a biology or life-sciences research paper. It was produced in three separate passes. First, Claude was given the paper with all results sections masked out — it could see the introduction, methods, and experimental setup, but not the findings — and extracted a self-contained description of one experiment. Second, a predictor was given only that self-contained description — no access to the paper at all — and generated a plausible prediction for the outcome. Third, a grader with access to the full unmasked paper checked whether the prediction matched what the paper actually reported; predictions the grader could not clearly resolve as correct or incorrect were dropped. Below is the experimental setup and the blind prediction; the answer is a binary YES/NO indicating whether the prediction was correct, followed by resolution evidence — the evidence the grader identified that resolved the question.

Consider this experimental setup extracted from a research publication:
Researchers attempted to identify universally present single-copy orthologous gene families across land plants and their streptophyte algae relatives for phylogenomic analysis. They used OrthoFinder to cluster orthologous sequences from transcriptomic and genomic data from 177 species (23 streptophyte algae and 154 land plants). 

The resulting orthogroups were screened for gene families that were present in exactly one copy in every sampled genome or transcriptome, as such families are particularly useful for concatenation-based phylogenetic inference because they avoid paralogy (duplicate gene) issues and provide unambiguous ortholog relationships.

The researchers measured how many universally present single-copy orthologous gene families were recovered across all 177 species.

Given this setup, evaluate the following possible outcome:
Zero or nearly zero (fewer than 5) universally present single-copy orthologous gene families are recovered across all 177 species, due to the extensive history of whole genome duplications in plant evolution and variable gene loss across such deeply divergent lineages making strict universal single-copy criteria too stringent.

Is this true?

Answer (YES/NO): YES